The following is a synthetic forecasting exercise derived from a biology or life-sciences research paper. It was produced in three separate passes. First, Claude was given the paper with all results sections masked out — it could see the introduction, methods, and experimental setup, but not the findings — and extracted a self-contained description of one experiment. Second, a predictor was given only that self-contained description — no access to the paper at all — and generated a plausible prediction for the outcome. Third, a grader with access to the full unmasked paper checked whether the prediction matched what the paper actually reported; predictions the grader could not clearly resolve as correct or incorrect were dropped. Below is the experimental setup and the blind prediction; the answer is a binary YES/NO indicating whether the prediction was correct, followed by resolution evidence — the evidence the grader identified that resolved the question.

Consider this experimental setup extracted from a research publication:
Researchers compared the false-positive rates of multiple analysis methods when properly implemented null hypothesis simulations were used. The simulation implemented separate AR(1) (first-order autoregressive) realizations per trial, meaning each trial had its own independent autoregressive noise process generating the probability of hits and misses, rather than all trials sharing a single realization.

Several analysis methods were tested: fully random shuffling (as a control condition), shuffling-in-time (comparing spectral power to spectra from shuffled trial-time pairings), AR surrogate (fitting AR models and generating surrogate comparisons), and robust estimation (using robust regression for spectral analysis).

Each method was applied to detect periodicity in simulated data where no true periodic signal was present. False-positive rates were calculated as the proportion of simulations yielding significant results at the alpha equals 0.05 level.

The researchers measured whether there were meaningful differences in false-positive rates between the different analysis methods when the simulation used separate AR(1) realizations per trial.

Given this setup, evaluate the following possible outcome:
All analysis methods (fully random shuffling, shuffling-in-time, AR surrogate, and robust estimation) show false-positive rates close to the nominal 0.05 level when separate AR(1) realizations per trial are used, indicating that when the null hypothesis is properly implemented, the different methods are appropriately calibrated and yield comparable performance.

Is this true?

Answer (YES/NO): YES